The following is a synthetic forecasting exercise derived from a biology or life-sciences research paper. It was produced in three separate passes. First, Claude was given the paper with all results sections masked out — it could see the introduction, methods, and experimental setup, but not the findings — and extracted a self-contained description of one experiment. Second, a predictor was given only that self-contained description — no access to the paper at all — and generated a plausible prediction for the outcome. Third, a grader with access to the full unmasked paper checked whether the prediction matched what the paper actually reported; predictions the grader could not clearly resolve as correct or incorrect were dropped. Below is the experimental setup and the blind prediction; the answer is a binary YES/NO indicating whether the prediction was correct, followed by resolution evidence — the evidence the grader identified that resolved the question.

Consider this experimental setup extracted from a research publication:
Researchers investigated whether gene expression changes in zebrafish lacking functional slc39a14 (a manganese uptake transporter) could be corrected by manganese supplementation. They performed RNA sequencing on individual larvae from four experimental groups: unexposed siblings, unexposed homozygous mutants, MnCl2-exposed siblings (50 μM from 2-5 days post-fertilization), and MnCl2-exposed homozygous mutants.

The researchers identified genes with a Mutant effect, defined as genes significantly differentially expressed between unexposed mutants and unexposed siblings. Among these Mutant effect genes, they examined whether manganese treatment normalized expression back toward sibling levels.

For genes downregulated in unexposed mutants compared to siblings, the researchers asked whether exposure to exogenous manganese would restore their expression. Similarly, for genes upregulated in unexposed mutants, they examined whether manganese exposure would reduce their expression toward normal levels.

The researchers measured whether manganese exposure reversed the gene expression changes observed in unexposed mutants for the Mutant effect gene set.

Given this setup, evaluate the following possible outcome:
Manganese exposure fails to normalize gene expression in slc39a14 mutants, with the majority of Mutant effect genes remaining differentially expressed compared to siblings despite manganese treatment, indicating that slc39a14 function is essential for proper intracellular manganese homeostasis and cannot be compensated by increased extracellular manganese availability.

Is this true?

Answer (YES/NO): NO